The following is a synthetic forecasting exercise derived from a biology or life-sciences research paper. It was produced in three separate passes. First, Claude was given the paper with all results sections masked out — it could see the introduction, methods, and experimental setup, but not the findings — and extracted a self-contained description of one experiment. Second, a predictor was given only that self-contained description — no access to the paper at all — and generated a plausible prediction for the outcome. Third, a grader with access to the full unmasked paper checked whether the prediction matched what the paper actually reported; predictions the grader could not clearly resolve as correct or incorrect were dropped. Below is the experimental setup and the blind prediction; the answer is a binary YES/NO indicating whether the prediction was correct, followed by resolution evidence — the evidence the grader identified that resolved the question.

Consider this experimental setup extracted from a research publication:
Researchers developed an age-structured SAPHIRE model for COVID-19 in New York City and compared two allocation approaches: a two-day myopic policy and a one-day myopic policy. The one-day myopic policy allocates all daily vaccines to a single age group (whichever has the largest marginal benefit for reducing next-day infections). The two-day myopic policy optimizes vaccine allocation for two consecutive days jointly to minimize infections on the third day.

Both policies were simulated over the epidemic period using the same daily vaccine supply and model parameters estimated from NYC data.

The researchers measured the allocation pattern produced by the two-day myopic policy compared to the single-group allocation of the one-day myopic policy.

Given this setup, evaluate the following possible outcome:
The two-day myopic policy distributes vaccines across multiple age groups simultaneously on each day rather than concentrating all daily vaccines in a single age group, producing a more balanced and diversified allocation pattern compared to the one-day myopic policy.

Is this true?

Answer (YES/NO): NO